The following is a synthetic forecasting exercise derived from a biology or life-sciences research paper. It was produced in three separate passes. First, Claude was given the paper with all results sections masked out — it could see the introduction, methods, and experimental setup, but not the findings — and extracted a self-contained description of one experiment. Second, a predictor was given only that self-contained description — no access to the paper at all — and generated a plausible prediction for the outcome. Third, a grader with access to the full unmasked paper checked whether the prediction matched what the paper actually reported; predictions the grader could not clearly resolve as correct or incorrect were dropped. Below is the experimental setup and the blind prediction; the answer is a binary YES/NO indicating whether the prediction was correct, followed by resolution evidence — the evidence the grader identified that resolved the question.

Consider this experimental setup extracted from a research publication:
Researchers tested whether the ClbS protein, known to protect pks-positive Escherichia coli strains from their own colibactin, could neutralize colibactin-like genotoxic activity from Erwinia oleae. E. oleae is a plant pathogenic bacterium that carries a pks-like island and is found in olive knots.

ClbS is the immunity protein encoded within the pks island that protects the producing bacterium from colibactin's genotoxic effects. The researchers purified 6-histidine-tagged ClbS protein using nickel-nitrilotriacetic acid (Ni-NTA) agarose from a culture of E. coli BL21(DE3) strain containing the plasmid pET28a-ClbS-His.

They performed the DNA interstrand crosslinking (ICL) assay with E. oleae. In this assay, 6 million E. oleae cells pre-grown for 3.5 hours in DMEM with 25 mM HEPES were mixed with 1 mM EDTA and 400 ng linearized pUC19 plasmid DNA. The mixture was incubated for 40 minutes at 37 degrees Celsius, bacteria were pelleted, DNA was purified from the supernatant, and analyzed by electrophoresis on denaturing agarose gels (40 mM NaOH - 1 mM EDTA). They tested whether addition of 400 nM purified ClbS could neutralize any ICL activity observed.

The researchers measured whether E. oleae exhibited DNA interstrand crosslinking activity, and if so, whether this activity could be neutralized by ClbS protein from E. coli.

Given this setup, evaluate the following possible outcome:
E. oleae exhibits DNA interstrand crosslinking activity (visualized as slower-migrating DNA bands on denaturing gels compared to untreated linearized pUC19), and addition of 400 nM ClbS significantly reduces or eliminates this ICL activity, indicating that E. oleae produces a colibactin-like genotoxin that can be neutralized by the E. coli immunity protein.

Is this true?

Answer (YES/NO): YES